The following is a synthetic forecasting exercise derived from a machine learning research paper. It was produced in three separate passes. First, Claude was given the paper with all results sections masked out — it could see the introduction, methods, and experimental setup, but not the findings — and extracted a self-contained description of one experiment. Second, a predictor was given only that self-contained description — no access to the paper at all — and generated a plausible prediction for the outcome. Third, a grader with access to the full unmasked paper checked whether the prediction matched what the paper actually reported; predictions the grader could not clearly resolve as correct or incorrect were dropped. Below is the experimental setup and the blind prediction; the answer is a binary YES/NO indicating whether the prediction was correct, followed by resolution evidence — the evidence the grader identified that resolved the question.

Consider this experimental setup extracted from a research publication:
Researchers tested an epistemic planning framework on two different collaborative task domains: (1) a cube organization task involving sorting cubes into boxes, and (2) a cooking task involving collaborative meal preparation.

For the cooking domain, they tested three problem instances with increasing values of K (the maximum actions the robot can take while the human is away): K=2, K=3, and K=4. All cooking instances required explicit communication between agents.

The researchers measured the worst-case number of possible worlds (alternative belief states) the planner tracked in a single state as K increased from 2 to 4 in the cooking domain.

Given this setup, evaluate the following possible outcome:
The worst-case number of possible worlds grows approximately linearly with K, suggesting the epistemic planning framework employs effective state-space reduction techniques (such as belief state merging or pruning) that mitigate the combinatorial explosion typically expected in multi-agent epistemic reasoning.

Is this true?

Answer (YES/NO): YES